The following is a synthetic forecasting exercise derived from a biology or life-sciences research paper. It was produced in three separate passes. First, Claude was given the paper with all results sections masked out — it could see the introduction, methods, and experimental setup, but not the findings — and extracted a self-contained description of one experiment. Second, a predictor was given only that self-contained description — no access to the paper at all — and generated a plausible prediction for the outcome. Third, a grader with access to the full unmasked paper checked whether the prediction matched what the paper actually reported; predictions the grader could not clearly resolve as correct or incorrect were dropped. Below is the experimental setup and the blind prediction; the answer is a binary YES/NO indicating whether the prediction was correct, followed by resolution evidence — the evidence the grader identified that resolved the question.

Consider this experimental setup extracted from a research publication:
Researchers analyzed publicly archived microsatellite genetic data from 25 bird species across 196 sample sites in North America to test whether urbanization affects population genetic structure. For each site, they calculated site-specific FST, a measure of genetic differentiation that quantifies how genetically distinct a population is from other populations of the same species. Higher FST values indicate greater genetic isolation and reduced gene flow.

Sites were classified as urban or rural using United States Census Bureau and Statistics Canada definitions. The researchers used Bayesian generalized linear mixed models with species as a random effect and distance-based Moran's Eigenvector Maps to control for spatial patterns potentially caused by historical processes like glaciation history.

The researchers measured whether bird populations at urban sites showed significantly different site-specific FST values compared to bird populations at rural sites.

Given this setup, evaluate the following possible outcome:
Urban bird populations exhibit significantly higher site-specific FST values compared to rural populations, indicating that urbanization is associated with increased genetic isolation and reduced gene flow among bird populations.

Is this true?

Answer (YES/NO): NO